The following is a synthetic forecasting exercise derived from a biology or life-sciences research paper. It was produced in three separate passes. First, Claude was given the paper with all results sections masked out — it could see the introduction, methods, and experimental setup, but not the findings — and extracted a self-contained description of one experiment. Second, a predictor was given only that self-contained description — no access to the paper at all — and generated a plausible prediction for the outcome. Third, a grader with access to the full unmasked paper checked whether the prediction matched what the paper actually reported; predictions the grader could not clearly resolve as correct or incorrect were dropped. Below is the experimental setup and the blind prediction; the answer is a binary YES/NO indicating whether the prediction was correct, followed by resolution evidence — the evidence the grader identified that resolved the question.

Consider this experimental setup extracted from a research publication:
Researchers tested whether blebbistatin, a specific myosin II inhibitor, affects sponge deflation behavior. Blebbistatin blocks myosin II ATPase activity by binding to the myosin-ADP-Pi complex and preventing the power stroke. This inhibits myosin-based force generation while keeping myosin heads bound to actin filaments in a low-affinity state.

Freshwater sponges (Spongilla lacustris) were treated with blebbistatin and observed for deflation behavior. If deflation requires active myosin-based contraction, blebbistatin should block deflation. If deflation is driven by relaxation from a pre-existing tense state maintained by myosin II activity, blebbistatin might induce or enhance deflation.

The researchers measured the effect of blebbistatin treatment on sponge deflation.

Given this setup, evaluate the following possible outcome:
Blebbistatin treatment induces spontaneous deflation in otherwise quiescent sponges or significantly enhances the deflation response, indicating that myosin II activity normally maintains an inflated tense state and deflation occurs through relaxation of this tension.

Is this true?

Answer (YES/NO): YES